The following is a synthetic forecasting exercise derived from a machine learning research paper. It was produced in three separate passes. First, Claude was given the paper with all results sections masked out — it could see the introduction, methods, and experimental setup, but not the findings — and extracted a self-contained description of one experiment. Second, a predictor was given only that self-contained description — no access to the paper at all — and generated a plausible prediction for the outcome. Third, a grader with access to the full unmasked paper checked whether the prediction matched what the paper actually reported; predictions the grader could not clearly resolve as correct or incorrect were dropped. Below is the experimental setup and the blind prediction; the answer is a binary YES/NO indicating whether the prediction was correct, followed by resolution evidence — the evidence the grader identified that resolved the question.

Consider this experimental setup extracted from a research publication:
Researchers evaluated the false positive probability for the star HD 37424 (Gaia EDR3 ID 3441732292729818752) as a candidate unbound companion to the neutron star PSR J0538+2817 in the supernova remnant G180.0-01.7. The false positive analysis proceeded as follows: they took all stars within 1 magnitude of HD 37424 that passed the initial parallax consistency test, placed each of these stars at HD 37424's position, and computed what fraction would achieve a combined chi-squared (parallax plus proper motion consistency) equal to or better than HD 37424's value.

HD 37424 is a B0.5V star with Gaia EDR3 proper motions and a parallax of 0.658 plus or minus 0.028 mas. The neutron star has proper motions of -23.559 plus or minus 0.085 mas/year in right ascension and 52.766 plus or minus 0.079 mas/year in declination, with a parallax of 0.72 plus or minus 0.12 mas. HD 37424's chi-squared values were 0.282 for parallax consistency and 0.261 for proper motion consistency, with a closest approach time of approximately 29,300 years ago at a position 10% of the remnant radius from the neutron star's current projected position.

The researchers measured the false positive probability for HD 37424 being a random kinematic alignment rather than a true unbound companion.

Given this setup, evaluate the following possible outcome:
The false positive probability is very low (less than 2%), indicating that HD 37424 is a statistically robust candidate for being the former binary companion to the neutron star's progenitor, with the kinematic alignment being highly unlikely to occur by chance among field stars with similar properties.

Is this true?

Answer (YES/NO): YES